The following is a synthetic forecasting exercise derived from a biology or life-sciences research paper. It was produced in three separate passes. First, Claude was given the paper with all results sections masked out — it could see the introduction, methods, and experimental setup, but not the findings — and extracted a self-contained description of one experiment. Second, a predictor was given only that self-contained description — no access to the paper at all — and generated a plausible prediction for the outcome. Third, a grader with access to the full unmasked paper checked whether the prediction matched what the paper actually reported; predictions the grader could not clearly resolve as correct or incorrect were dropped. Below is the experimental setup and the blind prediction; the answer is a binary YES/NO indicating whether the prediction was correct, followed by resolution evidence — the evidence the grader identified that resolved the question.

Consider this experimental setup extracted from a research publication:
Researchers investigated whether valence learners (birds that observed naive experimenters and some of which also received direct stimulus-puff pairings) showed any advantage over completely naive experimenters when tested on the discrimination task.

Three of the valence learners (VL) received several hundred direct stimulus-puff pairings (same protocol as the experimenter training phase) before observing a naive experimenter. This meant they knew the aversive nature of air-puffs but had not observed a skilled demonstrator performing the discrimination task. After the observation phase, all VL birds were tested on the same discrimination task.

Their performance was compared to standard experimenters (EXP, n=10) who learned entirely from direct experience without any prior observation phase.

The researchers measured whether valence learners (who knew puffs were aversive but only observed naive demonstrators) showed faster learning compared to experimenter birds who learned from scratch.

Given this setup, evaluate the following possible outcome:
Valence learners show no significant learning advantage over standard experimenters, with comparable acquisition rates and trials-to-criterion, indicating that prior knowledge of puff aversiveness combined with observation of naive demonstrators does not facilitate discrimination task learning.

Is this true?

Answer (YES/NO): NO